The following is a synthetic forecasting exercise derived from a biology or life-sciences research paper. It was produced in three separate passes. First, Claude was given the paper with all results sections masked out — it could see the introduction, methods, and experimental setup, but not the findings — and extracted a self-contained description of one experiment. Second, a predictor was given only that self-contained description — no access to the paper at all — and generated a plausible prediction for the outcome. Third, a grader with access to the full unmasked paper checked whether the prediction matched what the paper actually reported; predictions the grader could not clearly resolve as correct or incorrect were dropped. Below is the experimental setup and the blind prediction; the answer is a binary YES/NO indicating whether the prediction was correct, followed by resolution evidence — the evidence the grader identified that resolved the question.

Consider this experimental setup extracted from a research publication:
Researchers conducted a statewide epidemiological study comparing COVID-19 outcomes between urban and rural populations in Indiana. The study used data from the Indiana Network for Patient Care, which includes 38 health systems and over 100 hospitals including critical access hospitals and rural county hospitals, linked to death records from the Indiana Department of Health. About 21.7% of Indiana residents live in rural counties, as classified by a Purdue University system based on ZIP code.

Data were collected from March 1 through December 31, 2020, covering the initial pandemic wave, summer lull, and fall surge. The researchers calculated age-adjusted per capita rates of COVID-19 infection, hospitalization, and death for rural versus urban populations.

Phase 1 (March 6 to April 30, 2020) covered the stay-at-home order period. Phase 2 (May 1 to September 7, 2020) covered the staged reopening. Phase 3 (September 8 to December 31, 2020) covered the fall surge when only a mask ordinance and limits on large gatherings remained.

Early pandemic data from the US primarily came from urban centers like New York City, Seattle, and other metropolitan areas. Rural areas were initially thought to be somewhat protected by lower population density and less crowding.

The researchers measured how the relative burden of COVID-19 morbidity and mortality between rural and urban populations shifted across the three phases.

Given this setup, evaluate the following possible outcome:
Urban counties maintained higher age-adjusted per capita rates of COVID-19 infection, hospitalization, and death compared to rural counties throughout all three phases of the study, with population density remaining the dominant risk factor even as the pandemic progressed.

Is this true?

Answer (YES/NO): NO